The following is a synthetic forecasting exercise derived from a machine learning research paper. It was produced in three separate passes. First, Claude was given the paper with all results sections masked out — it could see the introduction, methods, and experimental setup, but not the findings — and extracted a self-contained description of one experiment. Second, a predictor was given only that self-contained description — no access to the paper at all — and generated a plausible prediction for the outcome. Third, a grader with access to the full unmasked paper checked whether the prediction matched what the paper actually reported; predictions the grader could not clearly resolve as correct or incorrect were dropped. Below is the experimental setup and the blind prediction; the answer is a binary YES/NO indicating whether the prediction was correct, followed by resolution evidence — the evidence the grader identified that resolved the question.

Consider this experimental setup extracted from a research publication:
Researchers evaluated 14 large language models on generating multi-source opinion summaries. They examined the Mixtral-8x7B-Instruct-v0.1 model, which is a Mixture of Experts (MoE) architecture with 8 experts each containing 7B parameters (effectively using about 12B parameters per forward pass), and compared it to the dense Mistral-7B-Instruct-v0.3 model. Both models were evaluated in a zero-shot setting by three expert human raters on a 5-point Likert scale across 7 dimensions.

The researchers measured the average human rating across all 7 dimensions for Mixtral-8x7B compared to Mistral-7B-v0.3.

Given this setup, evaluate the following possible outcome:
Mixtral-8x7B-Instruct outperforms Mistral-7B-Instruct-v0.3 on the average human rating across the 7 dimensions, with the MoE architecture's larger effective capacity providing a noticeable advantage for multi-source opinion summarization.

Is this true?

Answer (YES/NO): NO